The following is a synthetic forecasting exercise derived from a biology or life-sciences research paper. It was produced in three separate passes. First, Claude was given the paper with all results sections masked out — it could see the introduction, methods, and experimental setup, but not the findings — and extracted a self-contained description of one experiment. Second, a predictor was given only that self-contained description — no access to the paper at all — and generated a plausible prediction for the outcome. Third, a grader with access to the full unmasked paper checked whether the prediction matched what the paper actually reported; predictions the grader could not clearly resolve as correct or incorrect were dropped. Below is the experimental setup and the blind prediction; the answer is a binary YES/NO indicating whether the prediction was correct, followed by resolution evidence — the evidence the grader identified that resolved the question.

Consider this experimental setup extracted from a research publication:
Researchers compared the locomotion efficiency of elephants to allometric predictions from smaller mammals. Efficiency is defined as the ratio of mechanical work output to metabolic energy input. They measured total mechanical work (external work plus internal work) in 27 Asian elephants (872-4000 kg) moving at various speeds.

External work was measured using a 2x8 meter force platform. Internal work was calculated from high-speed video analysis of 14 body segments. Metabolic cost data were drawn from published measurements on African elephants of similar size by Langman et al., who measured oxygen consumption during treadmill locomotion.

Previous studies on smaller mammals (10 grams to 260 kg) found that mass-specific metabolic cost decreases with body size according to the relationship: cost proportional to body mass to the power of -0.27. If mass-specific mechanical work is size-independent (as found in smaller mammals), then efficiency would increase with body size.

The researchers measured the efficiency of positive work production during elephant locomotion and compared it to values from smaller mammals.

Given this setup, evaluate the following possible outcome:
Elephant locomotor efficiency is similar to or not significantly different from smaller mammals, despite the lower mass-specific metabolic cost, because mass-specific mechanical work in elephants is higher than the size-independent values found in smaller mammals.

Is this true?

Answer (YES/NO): NO